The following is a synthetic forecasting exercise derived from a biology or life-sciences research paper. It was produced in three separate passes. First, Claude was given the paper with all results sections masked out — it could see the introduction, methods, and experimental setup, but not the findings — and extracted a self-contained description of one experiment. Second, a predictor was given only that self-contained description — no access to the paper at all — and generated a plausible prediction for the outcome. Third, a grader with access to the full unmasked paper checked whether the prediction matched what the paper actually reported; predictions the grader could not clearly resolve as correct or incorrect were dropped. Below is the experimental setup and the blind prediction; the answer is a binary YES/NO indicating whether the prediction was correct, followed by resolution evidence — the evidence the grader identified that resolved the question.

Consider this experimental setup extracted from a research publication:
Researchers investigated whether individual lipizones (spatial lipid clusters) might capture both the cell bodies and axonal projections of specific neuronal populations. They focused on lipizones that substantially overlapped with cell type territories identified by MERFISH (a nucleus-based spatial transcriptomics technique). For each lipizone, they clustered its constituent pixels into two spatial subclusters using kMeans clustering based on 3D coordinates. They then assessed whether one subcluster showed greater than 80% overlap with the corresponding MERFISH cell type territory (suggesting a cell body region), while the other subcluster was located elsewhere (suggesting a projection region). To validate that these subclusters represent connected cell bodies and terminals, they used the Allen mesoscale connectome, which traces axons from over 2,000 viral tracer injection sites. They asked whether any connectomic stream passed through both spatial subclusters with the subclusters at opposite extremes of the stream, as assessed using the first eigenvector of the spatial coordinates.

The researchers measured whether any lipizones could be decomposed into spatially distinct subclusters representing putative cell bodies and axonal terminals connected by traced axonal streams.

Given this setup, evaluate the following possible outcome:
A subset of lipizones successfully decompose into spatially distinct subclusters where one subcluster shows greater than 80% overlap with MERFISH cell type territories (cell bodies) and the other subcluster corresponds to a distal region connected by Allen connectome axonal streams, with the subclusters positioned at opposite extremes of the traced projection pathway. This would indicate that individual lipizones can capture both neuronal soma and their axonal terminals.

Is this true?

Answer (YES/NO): YES